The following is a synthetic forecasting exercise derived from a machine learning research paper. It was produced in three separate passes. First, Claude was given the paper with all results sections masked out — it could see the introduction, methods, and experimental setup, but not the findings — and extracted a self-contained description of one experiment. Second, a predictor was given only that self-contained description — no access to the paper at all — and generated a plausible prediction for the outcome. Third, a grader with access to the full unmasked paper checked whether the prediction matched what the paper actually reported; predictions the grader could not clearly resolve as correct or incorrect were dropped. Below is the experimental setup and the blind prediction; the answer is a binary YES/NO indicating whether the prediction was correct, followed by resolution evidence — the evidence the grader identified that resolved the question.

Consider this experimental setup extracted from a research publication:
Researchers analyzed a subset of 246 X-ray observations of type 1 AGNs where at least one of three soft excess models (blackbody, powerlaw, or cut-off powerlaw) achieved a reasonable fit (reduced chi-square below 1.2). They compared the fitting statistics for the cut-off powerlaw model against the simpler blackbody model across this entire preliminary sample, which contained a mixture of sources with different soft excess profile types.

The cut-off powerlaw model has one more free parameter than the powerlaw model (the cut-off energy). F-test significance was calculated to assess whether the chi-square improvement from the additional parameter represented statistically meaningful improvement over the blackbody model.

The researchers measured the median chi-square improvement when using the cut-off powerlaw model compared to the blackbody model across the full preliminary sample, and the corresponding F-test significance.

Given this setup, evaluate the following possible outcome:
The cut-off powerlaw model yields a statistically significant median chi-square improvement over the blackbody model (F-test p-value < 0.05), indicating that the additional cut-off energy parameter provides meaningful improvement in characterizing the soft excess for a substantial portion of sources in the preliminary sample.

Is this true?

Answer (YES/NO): YES